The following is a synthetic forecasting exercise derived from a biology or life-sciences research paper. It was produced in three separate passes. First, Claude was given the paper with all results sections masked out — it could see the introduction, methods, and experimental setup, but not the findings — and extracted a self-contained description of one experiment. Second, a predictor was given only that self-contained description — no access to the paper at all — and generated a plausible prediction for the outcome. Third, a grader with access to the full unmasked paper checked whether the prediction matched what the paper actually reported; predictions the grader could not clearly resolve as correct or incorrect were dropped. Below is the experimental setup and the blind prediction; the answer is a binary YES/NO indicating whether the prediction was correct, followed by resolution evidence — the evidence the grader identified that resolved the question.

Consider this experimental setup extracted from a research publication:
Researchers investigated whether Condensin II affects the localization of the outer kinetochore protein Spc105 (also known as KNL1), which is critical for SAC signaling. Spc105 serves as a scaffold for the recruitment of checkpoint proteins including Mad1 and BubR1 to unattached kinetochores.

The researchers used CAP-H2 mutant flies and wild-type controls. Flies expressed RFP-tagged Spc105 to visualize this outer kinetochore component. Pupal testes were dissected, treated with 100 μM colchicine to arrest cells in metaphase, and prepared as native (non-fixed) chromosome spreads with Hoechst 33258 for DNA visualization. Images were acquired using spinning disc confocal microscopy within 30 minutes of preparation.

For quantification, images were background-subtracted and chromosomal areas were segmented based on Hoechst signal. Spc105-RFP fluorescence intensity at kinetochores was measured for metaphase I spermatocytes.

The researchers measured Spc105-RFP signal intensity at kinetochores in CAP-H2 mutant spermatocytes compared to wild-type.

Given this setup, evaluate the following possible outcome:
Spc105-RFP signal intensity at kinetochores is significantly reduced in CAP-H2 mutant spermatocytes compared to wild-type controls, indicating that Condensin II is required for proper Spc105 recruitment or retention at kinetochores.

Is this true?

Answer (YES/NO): NO